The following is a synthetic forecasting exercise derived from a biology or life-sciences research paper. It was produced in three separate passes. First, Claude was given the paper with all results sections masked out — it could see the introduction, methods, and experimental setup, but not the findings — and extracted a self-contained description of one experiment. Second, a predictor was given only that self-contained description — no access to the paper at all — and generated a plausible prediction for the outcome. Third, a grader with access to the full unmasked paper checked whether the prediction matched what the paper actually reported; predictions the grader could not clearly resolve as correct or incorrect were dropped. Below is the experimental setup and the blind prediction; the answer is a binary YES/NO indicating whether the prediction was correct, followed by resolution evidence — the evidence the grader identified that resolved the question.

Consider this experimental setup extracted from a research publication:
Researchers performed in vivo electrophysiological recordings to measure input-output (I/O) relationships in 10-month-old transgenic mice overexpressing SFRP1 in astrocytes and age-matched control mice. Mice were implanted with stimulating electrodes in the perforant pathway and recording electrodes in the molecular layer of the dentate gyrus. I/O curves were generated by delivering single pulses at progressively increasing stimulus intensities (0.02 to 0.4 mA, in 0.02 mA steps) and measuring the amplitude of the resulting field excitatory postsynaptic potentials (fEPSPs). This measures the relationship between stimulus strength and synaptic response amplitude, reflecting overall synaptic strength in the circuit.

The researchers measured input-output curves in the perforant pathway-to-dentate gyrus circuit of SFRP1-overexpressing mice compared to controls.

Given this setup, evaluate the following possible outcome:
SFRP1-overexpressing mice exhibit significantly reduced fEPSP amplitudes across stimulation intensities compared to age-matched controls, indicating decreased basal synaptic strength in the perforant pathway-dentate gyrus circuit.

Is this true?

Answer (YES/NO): YES